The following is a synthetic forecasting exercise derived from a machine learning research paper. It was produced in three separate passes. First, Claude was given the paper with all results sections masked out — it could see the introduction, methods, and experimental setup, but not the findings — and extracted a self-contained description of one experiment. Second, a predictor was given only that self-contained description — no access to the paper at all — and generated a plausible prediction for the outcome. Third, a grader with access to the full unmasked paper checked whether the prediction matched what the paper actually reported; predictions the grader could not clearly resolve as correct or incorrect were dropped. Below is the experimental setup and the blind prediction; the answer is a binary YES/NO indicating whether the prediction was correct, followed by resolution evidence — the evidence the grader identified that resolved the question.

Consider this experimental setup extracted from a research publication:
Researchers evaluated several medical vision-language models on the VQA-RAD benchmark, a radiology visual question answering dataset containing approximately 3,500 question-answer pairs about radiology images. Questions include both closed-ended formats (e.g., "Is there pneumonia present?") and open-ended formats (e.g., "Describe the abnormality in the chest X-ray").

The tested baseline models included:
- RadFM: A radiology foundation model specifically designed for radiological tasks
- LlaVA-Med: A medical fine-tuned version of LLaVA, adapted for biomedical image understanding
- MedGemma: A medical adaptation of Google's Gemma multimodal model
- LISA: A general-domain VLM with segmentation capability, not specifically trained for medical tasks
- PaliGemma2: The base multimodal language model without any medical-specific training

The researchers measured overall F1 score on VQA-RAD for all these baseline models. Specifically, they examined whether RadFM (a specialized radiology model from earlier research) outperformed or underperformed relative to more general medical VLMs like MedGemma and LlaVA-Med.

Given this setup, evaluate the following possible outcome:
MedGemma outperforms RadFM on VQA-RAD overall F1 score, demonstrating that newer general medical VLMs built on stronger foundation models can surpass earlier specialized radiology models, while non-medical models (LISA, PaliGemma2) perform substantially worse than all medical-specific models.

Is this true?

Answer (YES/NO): NO